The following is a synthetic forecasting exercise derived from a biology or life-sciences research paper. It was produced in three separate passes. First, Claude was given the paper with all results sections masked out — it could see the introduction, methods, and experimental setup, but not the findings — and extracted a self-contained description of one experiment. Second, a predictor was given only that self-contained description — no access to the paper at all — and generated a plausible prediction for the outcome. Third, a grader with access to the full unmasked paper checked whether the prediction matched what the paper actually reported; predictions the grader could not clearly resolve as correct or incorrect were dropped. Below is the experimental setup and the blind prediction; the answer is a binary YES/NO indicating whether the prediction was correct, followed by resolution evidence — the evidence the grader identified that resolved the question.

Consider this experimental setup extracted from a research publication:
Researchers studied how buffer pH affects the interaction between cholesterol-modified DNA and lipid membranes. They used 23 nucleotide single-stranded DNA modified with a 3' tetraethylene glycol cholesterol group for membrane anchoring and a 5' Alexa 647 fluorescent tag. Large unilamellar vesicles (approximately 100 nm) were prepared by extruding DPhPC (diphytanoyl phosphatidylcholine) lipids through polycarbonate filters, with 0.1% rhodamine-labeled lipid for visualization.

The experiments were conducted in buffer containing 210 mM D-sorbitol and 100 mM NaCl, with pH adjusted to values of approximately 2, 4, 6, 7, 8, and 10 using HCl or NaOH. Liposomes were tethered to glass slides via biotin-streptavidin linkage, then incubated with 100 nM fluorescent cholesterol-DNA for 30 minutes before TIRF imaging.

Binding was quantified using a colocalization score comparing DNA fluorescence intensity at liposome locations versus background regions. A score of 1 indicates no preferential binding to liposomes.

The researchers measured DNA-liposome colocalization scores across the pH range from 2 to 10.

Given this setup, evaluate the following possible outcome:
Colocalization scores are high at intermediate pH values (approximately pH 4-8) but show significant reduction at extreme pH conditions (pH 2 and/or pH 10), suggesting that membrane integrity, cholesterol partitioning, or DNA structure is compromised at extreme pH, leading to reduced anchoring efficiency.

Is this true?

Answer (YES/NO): YES